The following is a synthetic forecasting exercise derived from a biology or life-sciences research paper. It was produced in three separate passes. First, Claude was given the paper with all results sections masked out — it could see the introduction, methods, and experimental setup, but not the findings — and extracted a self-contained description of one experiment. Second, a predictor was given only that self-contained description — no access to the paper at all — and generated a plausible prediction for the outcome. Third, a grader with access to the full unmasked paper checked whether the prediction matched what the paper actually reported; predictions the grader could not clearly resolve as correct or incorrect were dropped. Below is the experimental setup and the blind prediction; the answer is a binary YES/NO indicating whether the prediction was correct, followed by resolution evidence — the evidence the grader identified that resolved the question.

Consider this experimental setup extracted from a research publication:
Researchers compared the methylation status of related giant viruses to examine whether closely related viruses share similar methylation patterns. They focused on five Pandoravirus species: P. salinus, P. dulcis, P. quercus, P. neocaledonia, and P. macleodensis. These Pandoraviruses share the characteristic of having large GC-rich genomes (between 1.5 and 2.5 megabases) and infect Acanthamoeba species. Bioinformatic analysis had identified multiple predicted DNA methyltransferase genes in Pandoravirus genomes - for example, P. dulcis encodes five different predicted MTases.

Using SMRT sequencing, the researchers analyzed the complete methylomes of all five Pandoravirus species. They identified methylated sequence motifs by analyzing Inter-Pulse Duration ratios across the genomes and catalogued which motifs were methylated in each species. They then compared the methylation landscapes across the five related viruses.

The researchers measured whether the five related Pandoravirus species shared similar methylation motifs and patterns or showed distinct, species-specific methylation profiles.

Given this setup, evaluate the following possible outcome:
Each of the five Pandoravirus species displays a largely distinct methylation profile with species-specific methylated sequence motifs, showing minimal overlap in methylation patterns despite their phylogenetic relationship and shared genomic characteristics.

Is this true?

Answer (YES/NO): NO